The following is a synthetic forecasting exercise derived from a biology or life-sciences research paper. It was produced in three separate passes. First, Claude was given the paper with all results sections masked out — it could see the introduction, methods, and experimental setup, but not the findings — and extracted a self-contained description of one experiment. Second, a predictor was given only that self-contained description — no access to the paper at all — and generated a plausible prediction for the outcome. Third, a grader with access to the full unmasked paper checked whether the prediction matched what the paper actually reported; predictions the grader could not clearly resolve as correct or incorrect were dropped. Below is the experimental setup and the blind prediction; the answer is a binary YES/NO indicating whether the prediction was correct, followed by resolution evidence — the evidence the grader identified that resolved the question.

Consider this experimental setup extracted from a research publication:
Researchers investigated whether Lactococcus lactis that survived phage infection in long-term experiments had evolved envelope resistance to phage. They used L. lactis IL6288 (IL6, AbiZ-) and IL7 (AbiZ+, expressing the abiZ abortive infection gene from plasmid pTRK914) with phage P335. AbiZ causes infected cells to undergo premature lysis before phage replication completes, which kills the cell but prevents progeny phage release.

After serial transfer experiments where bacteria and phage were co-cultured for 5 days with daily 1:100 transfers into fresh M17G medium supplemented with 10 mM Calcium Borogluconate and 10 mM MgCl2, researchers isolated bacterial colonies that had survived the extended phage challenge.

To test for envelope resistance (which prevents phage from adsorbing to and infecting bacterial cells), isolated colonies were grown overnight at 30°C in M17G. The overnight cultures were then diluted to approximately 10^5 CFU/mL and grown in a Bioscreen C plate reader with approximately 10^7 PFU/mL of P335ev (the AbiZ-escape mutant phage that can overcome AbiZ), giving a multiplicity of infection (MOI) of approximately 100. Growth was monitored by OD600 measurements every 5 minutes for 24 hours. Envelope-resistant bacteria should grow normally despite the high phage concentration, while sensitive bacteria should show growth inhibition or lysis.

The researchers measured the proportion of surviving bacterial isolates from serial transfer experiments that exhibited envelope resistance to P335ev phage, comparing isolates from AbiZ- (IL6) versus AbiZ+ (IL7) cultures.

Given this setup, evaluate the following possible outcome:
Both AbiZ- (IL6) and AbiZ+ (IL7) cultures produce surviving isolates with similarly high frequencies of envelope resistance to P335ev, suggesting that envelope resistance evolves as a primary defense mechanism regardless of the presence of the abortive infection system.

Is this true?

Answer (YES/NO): NO